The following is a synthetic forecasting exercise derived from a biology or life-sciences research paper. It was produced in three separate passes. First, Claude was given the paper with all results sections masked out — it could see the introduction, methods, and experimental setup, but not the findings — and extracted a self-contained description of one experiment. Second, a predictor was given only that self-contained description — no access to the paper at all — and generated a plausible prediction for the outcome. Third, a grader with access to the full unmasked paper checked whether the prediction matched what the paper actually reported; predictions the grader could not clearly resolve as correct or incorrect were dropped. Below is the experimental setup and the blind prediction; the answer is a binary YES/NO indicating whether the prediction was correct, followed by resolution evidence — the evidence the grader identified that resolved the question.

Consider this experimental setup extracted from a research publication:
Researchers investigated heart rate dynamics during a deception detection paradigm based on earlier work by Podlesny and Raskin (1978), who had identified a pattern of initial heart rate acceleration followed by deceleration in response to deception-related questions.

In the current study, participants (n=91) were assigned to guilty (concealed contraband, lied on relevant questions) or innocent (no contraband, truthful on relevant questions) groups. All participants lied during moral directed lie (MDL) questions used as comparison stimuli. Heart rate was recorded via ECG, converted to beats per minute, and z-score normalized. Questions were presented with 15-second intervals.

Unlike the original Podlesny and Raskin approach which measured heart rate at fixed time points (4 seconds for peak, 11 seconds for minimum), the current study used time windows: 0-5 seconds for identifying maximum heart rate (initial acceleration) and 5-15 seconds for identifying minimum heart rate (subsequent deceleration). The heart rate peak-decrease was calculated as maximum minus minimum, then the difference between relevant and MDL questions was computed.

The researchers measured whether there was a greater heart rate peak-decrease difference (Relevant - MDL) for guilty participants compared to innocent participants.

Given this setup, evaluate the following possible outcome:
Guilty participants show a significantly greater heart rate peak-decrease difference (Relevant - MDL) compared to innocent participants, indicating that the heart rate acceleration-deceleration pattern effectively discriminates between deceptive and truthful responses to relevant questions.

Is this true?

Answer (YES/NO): YES